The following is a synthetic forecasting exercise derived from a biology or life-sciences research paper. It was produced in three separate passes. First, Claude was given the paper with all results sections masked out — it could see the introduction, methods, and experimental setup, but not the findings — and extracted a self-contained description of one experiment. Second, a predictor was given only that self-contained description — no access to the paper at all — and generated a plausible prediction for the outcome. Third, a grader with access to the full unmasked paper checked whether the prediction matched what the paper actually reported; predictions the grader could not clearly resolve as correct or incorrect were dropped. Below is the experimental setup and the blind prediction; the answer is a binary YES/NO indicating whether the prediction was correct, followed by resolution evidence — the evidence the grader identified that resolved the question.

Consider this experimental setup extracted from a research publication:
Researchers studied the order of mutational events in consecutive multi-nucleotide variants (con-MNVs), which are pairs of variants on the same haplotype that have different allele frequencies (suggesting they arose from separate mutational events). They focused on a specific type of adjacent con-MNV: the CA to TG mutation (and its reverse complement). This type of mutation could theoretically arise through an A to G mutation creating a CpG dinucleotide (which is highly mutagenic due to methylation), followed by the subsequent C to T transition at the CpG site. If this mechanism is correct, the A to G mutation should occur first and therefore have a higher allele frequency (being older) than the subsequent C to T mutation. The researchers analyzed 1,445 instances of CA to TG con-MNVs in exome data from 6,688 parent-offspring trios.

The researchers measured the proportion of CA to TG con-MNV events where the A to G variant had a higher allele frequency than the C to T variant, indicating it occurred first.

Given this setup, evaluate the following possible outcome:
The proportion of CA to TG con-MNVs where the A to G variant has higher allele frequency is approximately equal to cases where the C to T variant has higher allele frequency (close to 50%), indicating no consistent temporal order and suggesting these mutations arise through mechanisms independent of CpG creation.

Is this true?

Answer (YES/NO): NO